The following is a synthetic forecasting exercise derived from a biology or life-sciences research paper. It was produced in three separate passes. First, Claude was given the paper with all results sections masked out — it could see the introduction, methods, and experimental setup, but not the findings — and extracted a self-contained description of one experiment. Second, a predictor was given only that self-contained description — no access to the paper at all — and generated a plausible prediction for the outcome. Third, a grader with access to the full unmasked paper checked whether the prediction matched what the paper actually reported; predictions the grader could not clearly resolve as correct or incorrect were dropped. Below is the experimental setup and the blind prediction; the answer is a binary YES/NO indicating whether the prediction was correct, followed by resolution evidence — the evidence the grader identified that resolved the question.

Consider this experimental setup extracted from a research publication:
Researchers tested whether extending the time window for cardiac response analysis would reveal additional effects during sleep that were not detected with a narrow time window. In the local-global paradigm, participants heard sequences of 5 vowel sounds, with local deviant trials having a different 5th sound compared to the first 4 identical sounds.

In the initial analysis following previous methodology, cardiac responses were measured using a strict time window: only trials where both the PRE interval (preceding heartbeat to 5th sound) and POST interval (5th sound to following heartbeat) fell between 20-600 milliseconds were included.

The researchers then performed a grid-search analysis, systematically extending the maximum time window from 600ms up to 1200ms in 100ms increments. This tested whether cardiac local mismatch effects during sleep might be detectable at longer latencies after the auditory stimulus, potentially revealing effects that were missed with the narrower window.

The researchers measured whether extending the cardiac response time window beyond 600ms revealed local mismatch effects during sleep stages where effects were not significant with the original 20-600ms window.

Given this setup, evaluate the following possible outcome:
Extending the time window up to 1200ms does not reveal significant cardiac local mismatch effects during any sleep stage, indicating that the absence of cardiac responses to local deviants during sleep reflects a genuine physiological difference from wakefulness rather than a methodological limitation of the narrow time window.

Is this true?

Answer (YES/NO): NO